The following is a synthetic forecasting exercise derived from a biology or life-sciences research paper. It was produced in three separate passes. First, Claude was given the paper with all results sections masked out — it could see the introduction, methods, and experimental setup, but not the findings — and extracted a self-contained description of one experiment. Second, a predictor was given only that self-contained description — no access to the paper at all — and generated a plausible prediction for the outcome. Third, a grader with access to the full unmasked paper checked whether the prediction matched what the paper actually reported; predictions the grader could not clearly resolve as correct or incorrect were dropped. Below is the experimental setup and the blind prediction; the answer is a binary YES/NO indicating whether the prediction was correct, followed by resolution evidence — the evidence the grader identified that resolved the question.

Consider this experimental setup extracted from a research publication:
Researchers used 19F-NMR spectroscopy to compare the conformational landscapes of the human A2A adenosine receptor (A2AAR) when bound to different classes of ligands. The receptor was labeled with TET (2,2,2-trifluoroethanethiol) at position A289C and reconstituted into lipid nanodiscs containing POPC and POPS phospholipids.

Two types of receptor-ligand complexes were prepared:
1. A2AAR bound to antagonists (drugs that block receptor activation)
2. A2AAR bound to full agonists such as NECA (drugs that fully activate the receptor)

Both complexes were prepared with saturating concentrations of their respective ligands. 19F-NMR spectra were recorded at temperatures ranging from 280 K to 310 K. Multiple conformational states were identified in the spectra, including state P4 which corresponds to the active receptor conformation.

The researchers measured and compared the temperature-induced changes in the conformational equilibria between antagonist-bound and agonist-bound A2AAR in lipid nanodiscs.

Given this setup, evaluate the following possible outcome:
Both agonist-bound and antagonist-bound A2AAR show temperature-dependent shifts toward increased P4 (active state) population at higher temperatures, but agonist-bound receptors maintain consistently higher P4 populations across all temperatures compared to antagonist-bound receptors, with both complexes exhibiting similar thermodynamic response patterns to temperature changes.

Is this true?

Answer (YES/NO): NO